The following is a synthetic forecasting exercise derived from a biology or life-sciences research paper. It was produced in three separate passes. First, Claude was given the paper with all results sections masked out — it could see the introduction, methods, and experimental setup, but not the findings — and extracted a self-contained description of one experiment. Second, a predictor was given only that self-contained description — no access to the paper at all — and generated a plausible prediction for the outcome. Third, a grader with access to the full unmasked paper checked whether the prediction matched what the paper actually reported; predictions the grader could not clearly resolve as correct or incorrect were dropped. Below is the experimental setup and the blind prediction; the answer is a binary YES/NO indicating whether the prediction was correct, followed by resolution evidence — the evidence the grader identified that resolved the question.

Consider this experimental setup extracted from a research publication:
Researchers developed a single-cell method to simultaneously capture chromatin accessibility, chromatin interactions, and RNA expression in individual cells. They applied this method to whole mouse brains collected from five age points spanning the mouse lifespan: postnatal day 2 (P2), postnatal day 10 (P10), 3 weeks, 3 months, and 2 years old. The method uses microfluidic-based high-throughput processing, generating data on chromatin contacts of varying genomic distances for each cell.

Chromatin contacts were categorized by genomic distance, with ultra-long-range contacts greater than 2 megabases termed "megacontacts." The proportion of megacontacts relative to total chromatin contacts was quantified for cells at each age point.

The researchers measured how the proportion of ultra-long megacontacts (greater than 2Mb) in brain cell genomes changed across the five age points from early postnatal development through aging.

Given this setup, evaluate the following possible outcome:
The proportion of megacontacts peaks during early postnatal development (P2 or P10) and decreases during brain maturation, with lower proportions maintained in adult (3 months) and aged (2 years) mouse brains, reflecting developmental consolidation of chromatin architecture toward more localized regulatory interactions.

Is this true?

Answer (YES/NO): NO